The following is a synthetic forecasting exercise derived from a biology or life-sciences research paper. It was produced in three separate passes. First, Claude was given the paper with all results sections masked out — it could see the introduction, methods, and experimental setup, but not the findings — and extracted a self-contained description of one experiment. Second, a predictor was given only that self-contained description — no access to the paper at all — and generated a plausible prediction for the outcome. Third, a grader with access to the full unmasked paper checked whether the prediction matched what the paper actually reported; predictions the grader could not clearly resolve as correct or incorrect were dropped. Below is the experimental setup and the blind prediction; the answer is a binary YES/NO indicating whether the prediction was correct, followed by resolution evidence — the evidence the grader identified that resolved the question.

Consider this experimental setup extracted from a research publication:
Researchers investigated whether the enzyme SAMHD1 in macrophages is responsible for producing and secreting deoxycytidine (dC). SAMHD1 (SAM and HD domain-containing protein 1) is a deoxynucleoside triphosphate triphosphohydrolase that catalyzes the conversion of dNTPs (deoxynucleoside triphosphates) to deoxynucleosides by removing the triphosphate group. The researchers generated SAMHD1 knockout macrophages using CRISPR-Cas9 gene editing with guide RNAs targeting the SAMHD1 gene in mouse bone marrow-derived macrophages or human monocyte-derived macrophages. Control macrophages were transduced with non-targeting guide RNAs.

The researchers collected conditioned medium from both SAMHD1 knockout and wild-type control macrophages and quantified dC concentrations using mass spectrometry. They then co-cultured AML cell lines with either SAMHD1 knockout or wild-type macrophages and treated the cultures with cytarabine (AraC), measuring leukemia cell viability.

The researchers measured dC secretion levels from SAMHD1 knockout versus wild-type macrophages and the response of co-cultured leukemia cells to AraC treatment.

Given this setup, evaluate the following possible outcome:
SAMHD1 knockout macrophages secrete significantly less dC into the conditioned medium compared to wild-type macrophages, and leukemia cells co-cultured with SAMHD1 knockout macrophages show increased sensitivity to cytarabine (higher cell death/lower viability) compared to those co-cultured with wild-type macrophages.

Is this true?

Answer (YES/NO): YES